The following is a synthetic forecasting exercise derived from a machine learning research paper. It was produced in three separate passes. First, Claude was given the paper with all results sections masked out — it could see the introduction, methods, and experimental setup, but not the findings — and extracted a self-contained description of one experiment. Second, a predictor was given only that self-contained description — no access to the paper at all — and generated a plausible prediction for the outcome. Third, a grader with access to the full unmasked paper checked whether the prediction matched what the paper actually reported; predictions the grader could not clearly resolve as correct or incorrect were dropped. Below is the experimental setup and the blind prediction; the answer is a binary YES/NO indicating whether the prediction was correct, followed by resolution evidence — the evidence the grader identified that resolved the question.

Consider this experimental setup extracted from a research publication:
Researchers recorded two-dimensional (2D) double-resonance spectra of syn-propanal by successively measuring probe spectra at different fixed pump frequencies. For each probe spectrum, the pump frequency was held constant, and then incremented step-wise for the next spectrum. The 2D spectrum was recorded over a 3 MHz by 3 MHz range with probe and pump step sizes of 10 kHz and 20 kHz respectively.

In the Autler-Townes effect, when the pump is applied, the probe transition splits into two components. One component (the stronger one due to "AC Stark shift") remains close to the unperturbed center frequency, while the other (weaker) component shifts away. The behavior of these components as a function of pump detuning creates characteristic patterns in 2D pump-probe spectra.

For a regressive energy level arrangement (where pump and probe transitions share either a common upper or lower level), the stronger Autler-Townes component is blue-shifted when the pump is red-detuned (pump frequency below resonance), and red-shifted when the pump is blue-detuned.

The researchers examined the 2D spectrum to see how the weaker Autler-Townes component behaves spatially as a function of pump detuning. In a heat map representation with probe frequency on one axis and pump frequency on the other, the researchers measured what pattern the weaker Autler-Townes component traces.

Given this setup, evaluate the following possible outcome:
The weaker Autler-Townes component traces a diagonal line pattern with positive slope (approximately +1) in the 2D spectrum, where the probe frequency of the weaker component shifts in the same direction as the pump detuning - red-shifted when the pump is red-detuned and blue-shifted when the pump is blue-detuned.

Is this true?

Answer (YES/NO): NO